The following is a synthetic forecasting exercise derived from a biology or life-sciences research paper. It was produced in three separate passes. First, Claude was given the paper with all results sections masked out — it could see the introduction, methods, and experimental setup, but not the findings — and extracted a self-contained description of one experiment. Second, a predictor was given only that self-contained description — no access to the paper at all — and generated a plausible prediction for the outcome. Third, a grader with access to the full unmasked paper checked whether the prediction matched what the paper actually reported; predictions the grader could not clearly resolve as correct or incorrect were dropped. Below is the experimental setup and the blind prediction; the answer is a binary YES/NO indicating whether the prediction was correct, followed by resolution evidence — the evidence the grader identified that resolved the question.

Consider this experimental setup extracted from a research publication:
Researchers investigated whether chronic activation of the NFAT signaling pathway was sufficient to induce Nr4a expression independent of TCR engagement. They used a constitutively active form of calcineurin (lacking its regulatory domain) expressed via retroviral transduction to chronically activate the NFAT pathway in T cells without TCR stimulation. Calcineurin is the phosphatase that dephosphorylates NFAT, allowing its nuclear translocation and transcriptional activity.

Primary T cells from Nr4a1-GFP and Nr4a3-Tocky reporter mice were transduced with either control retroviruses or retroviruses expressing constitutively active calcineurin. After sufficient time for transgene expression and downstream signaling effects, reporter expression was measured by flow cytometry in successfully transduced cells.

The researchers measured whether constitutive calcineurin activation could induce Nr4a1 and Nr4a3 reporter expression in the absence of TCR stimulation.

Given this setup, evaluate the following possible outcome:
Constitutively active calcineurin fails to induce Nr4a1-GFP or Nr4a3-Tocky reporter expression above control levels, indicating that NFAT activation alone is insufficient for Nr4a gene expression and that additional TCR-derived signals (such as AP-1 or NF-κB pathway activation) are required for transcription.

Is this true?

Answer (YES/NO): NO